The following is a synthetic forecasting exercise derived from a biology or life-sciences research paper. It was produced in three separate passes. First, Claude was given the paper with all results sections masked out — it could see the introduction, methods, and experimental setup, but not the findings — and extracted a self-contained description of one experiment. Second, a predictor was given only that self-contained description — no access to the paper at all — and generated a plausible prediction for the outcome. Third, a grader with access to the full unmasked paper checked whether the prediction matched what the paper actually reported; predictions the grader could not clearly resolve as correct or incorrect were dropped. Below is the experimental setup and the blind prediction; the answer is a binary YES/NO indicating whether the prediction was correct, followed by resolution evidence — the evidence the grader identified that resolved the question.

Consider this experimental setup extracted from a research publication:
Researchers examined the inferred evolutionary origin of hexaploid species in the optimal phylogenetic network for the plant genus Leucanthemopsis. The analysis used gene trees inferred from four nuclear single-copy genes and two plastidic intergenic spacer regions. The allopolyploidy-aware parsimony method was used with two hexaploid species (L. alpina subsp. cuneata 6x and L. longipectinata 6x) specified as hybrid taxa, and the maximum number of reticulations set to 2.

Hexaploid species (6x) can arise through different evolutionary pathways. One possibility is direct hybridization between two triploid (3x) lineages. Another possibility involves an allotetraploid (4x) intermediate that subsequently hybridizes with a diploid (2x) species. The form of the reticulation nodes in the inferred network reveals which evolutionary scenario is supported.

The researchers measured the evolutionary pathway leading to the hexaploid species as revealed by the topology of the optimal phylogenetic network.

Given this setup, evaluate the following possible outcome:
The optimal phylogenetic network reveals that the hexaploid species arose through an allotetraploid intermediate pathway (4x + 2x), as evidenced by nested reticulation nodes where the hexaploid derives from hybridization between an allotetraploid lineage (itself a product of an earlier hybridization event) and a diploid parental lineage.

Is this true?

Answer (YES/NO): YES